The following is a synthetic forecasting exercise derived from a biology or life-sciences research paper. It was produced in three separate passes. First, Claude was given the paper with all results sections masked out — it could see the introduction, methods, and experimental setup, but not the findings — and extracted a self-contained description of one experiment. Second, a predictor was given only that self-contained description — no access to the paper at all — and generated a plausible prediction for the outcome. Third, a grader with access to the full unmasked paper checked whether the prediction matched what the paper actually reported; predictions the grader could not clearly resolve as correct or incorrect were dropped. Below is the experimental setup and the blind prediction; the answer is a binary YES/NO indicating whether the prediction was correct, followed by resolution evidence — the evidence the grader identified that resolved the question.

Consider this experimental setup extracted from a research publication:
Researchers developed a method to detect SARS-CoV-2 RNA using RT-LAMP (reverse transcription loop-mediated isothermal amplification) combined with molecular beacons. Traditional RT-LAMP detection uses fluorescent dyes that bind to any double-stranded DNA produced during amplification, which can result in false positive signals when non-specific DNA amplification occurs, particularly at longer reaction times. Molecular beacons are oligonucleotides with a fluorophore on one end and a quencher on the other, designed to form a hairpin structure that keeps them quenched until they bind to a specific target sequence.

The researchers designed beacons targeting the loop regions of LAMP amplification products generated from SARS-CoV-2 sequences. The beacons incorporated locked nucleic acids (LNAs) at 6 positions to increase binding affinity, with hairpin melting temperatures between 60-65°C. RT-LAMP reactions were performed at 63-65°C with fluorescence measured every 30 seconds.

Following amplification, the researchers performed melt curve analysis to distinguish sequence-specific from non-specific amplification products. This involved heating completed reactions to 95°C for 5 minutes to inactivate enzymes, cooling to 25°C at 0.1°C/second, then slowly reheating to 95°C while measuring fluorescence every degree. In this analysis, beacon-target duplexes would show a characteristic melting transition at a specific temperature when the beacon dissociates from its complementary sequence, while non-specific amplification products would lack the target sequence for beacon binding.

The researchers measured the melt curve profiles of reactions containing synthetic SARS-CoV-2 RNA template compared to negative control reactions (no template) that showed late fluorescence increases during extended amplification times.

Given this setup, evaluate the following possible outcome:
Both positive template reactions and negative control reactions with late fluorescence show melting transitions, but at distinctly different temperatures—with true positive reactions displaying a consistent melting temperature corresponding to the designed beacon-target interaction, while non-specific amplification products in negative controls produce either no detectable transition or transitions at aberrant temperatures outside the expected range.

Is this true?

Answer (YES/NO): NO